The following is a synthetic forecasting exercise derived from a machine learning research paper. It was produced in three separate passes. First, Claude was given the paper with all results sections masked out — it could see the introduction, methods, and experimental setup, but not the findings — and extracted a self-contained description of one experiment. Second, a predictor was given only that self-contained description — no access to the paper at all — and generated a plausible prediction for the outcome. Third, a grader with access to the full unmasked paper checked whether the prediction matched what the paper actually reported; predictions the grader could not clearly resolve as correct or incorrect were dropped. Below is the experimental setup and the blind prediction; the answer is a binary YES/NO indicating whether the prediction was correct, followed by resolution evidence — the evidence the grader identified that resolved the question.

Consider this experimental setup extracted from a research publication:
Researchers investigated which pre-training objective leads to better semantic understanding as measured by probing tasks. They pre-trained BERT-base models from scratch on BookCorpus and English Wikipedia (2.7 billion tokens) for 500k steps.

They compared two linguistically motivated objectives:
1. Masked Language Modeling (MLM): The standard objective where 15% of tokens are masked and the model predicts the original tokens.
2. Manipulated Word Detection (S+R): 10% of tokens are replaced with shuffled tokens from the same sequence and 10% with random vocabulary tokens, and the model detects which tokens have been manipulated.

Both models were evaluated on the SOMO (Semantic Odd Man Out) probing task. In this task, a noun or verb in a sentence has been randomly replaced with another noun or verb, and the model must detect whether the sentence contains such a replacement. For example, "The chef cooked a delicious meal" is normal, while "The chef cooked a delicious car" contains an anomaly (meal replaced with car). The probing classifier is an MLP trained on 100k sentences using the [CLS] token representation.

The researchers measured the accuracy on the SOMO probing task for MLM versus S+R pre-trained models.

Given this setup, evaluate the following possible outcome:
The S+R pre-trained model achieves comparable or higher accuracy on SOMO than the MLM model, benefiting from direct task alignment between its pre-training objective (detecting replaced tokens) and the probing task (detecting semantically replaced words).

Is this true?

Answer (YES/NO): NO